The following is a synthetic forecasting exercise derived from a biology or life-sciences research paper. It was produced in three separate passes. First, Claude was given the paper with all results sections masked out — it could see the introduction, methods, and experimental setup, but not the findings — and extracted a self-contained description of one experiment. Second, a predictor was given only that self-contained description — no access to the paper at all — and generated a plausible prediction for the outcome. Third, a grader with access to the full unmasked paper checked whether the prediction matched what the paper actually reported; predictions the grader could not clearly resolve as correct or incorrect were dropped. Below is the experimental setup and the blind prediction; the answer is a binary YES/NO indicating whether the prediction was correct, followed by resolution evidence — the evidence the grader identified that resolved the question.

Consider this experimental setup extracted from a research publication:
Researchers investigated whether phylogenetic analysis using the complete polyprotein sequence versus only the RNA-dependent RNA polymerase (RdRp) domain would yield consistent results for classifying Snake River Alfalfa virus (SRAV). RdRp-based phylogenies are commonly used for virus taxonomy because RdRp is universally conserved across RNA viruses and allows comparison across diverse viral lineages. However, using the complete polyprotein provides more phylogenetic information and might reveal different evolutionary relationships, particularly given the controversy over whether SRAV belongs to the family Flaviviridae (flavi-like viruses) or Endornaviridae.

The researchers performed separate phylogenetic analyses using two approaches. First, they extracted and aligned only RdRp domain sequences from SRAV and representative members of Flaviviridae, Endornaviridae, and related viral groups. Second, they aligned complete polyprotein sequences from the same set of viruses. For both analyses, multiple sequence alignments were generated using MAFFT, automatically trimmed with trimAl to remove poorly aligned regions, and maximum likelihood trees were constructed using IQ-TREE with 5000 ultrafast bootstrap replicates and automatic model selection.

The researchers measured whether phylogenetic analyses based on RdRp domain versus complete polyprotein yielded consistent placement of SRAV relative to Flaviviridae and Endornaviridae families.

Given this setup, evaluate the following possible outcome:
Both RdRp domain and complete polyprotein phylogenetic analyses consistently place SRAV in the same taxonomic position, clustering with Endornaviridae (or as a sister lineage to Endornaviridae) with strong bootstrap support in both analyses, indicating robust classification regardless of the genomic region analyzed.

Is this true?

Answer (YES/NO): NO